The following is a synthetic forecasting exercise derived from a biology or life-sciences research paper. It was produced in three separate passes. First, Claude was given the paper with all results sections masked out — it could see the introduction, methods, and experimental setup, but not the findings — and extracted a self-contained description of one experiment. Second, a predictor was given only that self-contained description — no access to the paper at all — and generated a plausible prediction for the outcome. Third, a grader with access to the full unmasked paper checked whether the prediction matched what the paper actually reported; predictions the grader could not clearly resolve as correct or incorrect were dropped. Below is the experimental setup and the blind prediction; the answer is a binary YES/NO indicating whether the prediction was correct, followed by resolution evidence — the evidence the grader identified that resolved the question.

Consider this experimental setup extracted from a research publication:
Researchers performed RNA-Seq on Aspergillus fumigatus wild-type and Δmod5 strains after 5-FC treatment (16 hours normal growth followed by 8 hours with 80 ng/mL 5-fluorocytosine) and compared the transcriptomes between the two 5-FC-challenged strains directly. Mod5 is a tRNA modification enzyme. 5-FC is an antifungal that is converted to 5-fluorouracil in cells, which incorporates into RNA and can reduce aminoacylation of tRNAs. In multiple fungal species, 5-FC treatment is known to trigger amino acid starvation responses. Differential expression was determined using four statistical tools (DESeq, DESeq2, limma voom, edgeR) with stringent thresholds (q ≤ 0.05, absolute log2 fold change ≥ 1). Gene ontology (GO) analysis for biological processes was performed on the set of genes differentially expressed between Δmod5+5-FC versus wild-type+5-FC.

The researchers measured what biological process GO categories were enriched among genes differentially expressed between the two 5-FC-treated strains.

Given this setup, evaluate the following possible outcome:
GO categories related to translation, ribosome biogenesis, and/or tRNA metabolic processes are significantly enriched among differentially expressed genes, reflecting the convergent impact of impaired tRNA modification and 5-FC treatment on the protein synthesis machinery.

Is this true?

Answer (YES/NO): NO